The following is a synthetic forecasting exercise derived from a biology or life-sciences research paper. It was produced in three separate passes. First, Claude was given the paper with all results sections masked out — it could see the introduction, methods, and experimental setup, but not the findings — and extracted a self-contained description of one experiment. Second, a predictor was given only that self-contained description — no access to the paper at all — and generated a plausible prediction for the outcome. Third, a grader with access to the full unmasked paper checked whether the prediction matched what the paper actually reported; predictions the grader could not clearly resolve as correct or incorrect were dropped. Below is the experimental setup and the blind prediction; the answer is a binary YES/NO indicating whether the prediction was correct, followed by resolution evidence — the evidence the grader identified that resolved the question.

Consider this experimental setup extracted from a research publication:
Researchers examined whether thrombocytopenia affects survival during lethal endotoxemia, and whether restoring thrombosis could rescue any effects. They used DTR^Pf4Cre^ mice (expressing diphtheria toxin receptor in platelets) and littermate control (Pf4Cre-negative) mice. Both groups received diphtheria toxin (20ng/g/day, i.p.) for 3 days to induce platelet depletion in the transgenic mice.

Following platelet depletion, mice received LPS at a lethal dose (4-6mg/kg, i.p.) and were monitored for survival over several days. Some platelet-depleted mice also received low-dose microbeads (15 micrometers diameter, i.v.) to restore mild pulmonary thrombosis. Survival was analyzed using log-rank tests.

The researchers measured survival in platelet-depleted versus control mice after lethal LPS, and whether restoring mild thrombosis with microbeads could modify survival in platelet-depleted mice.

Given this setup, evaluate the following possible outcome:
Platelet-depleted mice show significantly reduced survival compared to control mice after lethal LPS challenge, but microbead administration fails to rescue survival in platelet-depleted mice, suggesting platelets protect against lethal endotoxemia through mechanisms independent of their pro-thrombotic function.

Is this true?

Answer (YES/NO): NO